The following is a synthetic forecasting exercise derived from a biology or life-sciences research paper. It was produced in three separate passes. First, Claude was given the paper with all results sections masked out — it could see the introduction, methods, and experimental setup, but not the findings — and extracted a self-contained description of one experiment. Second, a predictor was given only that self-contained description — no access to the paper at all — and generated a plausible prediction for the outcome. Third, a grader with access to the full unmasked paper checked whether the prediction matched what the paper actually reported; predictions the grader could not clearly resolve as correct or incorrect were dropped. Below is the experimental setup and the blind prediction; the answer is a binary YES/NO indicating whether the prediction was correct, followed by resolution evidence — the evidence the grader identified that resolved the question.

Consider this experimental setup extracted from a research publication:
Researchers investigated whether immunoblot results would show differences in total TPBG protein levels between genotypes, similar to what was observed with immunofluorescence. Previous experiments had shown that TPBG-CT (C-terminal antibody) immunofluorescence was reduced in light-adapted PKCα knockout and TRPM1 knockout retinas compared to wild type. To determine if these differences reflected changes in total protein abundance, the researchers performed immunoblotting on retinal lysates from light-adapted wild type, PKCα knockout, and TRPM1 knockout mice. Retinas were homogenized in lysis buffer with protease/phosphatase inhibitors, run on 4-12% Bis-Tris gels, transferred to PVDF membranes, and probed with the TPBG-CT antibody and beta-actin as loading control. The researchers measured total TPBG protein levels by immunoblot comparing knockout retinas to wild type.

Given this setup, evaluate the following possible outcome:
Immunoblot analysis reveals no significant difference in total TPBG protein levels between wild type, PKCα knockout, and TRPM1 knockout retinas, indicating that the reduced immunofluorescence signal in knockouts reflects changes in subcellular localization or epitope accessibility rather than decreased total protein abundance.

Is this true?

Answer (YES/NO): YES